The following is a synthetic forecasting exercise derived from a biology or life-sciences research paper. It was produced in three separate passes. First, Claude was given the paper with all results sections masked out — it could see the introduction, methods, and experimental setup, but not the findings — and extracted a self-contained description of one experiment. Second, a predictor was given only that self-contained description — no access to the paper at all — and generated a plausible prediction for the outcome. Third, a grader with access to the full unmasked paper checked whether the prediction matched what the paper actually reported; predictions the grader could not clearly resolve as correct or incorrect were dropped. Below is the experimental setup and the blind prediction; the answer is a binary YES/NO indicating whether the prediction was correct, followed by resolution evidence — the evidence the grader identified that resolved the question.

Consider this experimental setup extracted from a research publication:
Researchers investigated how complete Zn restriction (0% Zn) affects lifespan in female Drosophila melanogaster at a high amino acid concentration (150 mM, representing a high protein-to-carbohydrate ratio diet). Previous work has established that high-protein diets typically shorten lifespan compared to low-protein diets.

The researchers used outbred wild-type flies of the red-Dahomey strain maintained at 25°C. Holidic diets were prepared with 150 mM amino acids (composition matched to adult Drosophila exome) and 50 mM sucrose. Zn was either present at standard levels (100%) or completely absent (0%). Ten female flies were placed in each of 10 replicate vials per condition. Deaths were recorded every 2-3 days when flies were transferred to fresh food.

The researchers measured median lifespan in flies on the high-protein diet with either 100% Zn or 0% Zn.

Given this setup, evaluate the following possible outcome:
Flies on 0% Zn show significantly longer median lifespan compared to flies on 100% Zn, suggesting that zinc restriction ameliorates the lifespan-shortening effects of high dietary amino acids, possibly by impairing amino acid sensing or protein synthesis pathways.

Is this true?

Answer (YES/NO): YES